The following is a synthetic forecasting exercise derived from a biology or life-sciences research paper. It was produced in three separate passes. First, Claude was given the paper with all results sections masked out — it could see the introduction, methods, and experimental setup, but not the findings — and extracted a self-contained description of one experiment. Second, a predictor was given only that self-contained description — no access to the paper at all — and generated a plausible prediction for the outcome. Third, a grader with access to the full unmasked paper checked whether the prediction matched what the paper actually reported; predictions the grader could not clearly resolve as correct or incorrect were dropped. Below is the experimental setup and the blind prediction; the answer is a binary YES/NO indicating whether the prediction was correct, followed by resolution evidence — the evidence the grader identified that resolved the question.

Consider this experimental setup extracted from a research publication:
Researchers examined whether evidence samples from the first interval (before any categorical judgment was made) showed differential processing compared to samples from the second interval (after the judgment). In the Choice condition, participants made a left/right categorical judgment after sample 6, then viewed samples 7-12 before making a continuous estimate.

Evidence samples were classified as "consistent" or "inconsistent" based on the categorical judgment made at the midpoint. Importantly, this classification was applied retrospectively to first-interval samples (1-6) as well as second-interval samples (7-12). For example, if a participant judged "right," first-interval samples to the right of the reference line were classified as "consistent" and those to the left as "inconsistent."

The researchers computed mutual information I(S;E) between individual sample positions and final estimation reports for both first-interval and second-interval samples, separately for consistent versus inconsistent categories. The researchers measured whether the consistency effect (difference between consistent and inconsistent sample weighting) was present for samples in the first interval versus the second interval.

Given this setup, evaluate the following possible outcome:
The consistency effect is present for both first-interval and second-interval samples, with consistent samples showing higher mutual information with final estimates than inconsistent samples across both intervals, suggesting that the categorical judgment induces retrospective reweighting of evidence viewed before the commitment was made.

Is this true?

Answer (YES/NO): NO